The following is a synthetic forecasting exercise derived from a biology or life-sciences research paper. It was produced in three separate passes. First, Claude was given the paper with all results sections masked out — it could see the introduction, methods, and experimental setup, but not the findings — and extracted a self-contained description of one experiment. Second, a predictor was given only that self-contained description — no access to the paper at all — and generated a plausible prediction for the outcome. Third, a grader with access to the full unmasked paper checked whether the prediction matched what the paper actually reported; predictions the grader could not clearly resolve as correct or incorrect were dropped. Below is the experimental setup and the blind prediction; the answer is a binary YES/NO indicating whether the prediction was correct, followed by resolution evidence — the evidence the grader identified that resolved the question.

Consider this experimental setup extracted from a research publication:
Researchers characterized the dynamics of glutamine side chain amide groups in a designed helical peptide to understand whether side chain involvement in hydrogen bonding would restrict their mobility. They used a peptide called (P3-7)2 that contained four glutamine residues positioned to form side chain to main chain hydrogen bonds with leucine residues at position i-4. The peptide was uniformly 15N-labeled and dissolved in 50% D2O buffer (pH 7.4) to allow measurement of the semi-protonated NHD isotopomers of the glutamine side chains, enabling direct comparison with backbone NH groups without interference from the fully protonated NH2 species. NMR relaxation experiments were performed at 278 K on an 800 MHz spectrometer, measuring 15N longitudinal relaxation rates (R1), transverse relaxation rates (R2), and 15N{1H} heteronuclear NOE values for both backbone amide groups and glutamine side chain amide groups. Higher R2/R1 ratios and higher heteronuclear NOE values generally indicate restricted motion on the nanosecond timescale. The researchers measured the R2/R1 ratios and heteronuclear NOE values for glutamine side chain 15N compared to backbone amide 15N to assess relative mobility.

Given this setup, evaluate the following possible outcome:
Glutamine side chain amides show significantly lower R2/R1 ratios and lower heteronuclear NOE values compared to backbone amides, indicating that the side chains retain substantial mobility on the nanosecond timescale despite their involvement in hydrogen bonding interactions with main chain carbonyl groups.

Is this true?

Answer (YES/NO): NO